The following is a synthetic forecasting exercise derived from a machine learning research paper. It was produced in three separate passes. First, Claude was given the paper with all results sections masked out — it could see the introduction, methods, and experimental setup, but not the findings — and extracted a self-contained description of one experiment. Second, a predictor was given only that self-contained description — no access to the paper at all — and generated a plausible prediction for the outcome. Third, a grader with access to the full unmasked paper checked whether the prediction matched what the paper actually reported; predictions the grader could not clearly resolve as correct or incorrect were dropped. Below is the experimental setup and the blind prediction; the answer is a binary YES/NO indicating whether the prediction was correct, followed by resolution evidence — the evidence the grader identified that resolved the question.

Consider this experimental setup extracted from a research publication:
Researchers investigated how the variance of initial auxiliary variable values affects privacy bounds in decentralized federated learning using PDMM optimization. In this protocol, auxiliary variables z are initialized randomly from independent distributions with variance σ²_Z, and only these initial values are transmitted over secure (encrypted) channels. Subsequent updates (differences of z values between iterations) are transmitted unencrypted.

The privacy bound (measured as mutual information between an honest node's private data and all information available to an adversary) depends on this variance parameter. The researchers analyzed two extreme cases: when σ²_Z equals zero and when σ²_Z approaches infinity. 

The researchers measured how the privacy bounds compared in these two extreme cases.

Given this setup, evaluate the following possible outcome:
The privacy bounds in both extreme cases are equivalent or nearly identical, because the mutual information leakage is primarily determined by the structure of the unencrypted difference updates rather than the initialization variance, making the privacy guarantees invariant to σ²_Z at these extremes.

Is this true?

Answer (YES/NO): NO